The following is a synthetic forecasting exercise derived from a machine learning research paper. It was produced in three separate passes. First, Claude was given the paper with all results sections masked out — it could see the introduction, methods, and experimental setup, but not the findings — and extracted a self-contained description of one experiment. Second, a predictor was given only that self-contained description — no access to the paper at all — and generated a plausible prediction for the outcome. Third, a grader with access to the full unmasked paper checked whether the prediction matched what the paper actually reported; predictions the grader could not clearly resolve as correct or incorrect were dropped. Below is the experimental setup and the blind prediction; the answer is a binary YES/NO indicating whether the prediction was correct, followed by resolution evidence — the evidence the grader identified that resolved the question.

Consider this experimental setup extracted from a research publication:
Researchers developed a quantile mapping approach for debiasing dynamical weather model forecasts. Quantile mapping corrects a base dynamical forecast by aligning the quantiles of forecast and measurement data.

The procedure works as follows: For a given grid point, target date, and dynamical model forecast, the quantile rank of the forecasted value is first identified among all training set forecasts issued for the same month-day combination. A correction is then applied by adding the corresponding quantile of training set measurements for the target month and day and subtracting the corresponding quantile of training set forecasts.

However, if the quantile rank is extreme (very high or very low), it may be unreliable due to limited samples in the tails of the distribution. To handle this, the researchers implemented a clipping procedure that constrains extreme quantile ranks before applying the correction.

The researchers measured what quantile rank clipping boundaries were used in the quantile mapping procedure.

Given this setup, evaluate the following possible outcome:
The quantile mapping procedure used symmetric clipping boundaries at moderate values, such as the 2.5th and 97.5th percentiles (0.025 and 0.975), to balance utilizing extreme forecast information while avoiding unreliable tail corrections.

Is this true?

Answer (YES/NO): NO